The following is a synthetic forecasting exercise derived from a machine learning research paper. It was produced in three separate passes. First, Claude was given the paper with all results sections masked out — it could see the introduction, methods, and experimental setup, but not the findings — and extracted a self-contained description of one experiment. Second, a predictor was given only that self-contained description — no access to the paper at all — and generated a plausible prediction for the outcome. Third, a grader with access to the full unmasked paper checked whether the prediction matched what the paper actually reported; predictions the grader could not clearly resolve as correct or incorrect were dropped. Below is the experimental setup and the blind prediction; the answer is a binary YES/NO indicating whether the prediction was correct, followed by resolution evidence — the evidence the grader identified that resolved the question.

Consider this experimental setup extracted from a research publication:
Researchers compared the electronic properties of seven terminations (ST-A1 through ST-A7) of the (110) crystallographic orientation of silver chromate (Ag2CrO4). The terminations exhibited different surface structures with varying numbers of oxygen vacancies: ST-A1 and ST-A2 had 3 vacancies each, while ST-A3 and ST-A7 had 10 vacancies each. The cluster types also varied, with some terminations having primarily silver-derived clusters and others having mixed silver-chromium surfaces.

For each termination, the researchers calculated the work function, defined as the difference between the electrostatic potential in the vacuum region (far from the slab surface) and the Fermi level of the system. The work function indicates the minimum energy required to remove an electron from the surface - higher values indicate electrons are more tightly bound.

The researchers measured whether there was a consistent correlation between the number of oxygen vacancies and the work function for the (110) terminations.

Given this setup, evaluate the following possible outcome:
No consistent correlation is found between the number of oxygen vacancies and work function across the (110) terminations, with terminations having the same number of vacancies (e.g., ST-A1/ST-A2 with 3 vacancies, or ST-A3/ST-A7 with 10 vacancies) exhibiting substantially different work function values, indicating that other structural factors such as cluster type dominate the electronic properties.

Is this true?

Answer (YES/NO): YES